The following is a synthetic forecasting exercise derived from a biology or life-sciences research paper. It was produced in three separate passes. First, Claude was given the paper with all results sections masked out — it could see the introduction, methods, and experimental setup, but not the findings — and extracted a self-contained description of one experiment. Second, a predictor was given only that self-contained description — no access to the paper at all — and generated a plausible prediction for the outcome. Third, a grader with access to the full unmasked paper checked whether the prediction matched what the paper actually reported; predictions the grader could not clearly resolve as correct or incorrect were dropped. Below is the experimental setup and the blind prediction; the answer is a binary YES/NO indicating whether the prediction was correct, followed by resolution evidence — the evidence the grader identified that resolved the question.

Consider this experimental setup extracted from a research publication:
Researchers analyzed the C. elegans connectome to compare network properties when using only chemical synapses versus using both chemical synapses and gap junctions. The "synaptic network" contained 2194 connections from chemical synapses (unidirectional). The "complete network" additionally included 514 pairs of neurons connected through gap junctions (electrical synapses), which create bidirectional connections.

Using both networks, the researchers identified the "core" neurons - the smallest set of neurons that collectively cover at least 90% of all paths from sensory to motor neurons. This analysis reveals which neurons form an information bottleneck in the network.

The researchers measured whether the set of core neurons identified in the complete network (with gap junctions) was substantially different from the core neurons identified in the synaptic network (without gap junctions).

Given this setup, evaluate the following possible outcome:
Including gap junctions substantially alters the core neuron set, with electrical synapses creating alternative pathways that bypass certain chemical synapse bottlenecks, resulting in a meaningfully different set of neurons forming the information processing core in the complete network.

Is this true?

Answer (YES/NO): NO